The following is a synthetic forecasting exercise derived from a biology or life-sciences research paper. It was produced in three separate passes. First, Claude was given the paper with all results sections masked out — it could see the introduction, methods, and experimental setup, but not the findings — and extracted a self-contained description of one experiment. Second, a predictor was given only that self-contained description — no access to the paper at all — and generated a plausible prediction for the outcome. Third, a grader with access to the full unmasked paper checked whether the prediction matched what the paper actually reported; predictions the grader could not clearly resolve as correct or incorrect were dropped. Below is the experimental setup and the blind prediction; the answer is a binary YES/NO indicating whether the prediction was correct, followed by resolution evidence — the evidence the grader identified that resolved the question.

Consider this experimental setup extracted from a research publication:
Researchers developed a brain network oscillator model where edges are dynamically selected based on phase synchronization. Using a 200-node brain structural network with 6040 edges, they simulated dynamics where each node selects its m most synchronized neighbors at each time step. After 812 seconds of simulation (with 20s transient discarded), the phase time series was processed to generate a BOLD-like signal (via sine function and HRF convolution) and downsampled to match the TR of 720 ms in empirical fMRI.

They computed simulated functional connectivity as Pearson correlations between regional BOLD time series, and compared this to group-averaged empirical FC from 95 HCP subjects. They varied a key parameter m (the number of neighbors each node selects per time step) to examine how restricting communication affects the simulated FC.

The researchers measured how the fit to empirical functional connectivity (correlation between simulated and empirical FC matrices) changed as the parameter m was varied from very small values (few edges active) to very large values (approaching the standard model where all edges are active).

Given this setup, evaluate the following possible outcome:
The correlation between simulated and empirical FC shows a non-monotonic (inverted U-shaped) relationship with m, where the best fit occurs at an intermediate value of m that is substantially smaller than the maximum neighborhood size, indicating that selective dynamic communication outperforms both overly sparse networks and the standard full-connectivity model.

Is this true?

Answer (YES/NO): YES